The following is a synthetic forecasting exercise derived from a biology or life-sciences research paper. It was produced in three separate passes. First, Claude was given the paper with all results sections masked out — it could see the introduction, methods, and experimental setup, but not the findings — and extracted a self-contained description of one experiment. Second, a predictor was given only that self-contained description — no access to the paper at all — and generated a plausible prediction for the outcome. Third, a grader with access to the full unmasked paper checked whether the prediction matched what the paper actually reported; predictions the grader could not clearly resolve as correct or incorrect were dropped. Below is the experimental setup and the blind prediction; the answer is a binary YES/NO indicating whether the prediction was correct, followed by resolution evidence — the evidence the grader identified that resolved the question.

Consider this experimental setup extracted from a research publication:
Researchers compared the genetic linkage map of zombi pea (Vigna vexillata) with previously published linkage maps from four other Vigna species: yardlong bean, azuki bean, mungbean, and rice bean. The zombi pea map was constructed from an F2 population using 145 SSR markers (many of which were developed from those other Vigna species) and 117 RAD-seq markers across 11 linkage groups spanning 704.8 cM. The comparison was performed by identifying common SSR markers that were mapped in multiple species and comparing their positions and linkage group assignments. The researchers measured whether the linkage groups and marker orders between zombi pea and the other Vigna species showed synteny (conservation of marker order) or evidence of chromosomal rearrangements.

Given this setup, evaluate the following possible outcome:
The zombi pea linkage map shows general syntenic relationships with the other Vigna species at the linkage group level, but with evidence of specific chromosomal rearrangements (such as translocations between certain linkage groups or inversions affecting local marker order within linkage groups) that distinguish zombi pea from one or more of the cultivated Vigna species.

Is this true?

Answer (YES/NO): YES